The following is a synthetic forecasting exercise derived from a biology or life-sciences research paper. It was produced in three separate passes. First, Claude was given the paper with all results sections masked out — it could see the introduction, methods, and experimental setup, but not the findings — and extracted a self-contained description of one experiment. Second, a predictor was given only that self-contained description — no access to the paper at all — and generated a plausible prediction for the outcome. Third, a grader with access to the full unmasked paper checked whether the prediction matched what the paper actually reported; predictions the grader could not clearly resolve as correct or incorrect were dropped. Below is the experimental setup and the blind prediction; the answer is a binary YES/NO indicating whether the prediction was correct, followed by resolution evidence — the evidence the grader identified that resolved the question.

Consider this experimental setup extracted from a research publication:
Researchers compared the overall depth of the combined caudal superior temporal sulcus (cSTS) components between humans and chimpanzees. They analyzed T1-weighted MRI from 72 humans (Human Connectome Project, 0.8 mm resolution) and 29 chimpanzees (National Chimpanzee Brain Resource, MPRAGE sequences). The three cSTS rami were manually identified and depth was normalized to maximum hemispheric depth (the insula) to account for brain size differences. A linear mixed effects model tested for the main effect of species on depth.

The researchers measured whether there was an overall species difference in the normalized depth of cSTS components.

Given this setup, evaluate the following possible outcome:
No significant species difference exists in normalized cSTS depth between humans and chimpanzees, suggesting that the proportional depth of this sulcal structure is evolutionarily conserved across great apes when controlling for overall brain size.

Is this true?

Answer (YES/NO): NO